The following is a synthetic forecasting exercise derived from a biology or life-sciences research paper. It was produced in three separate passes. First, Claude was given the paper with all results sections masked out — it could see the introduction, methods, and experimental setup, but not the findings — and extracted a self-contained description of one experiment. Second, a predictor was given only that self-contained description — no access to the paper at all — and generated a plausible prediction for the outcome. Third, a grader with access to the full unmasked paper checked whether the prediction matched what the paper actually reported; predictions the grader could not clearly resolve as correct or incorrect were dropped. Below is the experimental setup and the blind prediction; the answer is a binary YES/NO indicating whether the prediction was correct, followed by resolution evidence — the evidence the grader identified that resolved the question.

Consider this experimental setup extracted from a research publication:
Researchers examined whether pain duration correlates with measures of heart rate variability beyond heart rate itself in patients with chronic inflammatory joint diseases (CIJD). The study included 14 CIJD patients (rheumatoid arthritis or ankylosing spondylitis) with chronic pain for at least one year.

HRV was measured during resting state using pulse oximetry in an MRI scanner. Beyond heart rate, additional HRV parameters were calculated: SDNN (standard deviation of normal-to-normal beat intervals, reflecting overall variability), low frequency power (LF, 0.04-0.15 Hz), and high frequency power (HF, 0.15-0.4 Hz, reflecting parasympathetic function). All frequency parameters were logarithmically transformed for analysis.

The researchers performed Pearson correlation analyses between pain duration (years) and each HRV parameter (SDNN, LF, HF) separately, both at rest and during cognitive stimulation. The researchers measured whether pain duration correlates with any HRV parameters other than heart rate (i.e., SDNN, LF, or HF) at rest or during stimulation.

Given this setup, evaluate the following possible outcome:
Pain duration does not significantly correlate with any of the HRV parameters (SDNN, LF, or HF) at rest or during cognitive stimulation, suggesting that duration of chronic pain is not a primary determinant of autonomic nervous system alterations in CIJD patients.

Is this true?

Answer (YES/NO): YES